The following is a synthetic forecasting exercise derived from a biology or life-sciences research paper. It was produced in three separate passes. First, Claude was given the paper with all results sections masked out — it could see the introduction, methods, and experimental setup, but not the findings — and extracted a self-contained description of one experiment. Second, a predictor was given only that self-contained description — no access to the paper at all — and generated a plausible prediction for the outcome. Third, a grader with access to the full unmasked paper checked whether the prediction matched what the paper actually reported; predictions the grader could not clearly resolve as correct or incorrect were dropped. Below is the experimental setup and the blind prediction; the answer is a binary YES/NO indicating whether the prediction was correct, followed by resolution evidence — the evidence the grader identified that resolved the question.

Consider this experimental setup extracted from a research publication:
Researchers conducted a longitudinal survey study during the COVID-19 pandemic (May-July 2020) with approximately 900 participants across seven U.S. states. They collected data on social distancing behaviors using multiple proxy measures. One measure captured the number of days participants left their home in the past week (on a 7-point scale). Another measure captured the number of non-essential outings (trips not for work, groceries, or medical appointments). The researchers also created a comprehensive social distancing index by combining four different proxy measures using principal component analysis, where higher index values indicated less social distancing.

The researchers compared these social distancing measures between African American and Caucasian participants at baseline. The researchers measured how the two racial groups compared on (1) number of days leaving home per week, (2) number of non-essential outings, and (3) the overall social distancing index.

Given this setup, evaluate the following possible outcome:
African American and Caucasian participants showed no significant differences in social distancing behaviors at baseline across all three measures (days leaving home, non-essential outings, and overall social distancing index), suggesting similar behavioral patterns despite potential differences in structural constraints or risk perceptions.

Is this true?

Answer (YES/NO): NO